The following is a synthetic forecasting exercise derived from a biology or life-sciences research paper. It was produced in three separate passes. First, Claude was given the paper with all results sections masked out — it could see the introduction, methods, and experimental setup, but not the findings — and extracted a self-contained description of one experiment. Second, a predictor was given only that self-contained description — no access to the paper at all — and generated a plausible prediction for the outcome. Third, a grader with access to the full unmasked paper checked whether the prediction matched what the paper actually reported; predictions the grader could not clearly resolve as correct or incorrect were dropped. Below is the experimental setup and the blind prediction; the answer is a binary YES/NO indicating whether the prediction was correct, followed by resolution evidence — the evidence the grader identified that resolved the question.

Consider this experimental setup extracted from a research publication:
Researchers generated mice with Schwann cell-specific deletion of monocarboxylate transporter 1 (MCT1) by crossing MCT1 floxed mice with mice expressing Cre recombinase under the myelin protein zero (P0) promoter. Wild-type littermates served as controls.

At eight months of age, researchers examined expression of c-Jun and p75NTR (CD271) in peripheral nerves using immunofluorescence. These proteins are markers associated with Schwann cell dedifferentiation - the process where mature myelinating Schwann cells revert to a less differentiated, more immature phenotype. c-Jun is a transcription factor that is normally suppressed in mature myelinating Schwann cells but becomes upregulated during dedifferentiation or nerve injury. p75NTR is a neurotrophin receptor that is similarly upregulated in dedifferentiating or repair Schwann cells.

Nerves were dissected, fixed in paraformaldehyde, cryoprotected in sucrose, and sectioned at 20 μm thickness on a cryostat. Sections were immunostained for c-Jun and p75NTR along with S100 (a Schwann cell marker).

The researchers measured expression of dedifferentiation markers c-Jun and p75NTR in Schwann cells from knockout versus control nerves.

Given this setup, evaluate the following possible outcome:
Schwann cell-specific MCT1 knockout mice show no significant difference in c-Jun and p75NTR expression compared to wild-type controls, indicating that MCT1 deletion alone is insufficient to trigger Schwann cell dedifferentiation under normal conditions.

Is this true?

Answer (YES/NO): NO